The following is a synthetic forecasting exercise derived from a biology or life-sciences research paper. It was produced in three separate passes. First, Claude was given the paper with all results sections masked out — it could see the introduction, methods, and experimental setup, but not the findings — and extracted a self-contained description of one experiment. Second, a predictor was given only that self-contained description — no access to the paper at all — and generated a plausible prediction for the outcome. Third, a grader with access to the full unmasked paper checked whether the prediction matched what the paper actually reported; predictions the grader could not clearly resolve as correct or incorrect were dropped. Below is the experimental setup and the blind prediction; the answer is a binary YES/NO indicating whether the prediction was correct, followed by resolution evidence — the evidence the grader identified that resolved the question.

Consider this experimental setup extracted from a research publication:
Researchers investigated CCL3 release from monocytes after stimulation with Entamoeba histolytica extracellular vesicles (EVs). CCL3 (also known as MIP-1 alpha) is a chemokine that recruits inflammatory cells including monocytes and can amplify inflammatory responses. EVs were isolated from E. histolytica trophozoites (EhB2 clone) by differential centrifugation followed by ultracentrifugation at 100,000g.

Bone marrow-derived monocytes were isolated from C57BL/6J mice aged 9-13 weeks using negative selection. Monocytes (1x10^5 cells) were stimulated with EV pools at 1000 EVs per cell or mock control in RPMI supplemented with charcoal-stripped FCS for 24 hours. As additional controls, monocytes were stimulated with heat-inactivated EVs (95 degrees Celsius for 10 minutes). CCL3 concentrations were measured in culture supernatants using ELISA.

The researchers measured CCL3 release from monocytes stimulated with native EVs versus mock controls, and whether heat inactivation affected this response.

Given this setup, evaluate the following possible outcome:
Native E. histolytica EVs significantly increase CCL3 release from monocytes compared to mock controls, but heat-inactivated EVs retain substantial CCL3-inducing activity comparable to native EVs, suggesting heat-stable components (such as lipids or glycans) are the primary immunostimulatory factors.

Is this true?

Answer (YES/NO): NO